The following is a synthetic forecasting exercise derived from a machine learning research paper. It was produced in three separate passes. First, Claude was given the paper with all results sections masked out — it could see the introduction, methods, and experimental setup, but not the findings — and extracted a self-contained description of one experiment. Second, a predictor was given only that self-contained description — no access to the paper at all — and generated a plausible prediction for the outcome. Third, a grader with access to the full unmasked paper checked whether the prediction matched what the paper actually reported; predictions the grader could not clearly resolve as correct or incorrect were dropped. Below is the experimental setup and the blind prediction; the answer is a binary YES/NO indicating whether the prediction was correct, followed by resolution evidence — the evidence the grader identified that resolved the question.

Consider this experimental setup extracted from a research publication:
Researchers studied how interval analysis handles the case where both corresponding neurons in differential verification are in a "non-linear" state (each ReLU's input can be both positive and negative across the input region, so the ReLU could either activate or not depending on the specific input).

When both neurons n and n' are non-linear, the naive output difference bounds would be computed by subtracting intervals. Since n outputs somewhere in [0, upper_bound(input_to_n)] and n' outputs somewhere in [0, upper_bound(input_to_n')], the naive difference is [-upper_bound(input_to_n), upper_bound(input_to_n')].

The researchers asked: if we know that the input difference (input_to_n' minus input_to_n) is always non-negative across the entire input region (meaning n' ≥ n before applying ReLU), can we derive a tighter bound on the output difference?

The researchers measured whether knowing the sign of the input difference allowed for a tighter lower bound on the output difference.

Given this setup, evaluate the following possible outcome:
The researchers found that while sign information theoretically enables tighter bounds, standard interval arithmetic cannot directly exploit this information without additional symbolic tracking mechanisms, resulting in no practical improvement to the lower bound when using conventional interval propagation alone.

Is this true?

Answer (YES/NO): NO